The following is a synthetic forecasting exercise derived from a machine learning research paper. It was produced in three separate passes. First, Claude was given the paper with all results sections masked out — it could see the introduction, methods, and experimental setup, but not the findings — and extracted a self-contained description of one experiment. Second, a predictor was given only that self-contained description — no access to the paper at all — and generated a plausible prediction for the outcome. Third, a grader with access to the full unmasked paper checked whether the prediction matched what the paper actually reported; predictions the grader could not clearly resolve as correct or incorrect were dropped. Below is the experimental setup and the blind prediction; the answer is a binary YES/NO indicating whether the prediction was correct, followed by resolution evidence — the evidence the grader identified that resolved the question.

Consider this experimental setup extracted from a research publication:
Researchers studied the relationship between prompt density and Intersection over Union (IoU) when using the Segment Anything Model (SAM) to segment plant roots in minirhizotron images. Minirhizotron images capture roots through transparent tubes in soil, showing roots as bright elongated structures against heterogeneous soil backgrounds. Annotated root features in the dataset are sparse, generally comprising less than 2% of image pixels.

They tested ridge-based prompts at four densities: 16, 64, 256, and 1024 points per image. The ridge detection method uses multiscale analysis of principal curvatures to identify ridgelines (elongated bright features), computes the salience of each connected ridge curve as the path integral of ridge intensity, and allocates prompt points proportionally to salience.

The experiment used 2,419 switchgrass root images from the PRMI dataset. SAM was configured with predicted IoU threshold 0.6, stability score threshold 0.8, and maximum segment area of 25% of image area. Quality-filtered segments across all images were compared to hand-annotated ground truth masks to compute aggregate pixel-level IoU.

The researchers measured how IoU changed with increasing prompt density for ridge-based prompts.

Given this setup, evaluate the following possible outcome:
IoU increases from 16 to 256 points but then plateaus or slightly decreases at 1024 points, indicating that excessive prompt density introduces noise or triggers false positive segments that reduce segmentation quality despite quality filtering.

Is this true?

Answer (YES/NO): NO